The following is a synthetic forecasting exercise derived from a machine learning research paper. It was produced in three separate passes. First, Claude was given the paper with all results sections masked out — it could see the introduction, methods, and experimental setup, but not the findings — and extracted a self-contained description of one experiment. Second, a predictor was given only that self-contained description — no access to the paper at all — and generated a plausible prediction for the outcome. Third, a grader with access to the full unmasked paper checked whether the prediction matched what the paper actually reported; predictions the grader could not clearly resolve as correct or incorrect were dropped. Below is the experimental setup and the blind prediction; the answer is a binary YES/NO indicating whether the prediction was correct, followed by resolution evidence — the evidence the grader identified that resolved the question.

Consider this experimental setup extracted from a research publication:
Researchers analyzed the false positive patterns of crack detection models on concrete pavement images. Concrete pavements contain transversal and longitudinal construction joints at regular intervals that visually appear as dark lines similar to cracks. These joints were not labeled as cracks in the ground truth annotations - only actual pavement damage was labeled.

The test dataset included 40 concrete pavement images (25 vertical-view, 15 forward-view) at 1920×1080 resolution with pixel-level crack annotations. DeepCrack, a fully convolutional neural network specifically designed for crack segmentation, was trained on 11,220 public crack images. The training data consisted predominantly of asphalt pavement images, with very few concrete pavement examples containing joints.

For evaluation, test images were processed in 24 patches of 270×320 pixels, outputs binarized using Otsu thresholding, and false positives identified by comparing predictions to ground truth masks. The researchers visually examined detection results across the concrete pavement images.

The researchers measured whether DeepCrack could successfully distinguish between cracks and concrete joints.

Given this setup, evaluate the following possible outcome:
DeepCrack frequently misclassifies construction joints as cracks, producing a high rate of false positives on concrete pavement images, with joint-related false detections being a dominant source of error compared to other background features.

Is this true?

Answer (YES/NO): YES